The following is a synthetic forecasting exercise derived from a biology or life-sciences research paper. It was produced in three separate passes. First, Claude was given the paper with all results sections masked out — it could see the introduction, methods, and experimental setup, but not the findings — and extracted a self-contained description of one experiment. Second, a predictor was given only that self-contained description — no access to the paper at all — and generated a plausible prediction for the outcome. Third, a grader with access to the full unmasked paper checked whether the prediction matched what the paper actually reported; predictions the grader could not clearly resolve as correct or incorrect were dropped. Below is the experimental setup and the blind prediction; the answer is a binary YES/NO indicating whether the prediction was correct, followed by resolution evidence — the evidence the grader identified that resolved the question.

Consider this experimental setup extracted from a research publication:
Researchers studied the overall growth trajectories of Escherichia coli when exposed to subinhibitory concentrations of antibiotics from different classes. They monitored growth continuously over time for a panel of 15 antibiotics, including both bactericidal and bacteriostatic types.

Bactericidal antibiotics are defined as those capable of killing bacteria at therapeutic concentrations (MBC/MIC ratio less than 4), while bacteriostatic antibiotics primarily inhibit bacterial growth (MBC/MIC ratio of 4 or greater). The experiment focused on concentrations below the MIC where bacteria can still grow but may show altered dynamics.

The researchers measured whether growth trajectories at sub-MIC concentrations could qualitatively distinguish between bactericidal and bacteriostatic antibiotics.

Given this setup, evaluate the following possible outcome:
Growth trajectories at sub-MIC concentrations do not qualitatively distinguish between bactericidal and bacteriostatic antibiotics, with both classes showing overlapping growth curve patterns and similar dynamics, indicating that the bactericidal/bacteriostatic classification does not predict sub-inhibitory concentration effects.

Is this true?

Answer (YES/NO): NO